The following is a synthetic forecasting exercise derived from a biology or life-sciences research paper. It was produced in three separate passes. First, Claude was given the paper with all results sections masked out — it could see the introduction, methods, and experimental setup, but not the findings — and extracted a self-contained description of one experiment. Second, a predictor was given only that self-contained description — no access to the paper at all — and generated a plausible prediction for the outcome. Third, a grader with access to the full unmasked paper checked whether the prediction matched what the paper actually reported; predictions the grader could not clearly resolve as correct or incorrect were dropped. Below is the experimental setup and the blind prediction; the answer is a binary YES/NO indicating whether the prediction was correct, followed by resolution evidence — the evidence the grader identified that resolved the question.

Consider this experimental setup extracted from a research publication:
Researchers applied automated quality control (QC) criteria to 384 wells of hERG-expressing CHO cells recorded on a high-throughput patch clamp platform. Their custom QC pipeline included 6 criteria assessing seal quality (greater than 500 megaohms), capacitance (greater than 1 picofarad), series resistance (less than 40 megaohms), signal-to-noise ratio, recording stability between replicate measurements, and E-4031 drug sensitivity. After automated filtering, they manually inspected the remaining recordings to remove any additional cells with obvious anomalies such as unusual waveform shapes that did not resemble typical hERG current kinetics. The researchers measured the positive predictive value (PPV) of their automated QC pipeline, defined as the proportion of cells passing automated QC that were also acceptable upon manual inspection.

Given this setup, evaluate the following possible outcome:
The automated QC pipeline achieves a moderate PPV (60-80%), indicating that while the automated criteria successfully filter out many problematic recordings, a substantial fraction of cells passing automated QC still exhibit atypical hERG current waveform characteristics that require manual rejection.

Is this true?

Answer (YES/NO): NO